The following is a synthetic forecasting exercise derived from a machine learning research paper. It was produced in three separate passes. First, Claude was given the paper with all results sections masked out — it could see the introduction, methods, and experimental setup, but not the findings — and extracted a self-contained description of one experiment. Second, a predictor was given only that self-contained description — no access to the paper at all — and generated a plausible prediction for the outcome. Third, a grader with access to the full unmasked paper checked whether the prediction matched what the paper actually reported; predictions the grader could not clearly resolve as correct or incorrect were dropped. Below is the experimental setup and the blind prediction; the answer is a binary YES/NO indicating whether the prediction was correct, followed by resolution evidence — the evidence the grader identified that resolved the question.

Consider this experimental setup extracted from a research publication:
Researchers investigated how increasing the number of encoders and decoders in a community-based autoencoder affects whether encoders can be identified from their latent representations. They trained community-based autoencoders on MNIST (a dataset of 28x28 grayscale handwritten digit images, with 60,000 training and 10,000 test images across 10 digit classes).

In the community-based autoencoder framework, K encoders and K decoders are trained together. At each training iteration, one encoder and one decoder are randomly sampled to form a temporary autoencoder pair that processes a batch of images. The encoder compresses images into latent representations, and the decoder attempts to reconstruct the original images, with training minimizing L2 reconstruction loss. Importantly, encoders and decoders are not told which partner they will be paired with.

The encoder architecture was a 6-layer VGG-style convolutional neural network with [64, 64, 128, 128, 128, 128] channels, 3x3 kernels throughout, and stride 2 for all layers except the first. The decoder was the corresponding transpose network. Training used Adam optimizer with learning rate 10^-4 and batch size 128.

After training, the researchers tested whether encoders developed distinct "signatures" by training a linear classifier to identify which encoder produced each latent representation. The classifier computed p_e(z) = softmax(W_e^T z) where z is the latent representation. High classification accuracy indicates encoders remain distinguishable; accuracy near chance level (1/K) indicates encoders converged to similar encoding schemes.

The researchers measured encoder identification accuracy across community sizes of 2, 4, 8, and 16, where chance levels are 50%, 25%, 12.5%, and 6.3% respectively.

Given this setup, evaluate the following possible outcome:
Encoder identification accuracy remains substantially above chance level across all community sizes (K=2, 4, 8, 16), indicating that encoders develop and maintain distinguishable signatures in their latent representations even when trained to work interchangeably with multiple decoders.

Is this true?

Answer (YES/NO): NO